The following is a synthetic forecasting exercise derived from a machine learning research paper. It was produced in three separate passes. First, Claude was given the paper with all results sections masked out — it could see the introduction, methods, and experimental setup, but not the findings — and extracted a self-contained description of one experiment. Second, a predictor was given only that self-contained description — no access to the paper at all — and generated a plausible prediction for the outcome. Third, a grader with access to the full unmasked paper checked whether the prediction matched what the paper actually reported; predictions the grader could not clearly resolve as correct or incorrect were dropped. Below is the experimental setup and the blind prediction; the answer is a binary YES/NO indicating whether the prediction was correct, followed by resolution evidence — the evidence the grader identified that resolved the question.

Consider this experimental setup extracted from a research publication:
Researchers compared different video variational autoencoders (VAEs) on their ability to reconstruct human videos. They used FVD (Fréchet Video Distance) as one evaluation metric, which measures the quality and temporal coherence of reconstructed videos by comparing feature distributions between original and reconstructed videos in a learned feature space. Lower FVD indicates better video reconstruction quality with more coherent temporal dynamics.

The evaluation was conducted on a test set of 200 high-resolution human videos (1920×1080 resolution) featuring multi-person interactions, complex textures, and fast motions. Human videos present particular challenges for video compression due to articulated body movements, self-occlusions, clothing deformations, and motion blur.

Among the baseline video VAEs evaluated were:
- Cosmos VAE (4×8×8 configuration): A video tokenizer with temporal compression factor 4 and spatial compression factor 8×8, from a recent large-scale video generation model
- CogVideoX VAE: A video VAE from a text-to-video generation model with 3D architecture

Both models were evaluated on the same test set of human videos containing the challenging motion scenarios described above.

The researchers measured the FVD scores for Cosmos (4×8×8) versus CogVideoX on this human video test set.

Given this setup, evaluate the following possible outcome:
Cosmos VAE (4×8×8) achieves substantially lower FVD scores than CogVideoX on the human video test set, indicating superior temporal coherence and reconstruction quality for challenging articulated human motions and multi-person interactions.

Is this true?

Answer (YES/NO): YES